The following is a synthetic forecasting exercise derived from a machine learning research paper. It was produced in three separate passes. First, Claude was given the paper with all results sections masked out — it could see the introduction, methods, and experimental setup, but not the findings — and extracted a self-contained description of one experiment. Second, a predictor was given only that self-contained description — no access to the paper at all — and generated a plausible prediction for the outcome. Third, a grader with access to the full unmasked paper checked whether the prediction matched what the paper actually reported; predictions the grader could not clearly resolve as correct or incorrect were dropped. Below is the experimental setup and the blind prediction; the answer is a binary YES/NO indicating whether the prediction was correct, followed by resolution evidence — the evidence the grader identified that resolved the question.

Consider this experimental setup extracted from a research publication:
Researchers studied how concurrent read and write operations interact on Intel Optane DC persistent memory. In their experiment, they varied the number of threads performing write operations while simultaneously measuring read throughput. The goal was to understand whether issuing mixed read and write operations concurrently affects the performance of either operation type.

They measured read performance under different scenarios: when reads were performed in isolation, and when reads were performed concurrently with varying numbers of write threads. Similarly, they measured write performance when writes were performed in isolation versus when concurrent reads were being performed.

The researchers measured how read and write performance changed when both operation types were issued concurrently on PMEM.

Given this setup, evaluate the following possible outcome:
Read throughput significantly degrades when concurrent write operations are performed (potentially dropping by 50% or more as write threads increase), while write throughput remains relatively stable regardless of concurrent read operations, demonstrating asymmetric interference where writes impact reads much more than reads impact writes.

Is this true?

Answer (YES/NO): YES